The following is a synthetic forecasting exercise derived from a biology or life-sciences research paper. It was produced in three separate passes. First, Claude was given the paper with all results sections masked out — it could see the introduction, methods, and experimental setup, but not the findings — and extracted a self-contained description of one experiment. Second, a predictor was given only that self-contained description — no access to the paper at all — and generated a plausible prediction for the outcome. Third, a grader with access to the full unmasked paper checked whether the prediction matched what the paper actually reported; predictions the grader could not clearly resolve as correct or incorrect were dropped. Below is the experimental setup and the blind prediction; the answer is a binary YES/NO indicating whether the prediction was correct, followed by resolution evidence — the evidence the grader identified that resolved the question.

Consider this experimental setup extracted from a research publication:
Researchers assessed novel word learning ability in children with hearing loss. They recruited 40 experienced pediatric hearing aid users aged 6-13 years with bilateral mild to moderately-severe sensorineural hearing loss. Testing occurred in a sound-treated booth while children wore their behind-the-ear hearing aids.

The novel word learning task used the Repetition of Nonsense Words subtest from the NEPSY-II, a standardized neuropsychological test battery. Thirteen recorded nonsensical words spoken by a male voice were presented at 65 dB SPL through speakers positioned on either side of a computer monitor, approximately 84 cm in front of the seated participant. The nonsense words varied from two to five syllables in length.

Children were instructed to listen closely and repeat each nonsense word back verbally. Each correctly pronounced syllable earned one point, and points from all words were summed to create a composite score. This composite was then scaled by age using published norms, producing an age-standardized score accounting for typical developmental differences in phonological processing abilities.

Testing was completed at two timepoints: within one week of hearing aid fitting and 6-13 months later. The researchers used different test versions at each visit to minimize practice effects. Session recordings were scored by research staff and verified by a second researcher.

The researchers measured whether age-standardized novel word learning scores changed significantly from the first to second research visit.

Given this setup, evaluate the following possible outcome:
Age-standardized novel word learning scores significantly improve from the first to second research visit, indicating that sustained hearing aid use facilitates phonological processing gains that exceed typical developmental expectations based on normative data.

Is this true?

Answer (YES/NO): NO